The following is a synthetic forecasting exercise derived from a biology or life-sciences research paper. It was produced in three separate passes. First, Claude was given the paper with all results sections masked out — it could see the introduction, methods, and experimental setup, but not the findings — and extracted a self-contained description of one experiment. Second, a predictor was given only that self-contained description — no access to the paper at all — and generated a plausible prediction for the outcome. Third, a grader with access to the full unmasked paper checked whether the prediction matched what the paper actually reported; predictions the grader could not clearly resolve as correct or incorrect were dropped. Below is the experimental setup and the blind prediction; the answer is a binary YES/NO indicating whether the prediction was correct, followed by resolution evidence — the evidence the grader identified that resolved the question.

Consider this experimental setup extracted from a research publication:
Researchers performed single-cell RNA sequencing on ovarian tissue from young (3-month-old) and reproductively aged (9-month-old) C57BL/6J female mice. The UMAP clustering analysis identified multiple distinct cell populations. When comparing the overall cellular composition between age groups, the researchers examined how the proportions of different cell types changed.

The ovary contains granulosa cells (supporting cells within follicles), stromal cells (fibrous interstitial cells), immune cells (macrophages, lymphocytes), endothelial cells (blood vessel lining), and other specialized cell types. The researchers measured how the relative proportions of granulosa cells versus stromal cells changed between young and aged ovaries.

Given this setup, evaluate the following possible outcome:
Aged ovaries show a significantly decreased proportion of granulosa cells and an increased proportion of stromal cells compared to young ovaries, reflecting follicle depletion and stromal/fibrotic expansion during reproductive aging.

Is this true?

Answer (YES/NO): NO